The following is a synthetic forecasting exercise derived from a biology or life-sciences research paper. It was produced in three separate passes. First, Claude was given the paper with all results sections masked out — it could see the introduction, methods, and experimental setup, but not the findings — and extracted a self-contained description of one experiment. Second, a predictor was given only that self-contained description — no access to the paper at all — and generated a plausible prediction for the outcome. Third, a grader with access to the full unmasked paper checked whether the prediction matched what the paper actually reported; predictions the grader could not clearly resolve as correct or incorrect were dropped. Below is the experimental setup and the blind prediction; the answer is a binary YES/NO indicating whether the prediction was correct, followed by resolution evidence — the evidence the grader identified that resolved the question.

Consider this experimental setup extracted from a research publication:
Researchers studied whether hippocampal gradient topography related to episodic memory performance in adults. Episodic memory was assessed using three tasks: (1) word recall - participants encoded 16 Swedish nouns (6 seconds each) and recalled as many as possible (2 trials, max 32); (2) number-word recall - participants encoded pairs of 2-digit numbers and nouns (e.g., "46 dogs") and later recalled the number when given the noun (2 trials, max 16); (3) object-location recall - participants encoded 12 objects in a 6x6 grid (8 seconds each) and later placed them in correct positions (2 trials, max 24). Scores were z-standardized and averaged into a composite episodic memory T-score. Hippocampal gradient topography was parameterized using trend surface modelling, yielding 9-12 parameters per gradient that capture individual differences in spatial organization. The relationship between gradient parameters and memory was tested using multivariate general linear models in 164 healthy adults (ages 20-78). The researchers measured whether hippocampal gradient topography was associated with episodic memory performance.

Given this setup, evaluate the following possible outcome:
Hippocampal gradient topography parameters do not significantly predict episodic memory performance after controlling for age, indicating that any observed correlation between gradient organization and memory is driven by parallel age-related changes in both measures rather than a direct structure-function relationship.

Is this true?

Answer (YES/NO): NO